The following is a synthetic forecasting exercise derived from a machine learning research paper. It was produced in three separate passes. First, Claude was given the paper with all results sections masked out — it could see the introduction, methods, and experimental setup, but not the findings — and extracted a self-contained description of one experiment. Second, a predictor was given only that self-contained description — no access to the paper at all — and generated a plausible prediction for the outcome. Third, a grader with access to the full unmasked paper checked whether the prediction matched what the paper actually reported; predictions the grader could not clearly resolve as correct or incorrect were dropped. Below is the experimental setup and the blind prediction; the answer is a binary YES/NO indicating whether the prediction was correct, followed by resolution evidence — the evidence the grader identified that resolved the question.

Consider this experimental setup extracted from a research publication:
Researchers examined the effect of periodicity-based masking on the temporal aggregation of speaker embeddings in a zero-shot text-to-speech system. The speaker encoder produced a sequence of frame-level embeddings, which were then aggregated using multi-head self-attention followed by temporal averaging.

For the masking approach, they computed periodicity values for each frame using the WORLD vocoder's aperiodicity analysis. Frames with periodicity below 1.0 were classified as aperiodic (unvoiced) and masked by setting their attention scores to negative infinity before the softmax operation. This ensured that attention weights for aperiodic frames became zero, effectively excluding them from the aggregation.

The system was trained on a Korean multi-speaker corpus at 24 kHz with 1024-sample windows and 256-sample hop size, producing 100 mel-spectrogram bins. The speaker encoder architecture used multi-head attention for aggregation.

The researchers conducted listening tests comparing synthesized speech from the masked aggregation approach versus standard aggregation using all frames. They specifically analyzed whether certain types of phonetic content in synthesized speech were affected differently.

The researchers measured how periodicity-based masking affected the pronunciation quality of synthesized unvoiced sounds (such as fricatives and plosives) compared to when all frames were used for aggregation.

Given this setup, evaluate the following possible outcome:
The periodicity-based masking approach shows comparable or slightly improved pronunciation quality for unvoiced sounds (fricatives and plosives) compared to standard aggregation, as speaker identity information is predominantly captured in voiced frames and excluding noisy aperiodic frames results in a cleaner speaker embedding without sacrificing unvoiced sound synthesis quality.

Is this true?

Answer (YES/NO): YES